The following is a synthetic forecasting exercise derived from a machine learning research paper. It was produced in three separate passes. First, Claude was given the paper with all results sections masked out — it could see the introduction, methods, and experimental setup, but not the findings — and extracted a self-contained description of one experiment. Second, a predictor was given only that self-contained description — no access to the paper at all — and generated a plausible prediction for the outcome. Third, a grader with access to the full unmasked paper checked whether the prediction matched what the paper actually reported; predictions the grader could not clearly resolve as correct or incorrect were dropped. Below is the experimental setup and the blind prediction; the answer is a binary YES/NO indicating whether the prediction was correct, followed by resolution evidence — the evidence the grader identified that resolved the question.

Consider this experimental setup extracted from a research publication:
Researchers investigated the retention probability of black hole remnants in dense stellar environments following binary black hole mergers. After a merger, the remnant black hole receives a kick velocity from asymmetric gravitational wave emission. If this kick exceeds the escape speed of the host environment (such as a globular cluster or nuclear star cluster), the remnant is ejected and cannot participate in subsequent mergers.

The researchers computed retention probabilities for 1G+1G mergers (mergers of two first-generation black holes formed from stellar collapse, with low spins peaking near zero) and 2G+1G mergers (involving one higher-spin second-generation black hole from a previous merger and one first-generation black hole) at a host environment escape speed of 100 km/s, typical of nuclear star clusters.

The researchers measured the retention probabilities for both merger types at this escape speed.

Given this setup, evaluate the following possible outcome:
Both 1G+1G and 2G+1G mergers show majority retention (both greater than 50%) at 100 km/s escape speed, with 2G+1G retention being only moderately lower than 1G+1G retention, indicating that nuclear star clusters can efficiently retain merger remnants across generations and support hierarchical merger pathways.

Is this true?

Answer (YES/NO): NO